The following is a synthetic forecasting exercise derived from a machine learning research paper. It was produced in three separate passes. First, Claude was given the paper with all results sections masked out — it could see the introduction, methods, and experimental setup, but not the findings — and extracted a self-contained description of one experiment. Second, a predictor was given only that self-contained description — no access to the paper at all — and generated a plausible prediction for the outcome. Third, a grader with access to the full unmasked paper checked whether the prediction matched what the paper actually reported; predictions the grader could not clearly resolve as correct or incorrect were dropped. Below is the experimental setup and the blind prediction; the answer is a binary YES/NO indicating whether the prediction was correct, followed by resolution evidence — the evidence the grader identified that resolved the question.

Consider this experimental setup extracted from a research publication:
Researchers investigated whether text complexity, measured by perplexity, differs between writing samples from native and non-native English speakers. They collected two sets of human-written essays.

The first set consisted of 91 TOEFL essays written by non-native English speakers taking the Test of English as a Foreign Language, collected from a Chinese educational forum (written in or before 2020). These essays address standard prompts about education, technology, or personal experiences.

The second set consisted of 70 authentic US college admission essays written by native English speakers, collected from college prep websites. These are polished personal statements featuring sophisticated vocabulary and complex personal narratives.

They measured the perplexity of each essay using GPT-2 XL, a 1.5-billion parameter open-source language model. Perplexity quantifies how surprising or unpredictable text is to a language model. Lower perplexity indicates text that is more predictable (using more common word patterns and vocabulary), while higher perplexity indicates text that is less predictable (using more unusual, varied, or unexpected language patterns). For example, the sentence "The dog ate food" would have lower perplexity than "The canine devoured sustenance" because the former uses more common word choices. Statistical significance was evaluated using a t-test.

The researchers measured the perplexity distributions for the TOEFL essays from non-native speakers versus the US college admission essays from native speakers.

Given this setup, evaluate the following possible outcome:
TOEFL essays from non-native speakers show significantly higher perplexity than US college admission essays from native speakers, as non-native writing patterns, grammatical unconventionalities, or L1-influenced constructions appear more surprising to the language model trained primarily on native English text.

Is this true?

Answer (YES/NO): NO